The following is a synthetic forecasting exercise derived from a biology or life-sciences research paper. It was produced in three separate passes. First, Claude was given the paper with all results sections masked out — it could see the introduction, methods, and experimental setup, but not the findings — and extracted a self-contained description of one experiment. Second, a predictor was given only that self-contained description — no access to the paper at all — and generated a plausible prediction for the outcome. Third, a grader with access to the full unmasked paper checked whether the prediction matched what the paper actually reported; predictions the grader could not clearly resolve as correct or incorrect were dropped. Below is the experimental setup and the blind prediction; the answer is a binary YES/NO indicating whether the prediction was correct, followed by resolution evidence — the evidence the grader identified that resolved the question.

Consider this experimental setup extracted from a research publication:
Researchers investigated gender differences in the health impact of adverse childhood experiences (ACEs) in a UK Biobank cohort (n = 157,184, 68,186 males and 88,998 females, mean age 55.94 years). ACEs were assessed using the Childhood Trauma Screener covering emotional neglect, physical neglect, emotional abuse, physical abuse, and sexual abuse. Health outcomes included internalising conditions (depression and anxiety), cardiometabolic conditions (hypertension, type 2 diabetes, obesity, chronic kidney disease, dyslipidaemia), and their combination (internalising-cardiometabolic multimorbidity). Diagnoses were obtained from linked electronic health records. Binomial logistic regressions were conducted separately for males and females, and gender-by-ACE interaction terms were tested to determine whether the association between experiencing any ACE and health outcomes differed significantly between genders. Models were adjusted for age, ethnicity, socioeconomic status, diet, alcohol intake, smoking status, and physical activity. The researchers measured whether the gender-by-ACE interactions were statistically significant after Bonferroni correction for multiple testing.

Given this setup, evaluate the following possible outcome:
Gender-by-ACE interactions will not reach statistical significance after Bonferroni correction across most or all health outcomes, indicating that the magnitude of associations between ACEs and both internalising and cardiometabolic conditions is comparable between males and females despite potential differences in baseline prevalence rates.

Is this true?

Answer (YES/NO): YES